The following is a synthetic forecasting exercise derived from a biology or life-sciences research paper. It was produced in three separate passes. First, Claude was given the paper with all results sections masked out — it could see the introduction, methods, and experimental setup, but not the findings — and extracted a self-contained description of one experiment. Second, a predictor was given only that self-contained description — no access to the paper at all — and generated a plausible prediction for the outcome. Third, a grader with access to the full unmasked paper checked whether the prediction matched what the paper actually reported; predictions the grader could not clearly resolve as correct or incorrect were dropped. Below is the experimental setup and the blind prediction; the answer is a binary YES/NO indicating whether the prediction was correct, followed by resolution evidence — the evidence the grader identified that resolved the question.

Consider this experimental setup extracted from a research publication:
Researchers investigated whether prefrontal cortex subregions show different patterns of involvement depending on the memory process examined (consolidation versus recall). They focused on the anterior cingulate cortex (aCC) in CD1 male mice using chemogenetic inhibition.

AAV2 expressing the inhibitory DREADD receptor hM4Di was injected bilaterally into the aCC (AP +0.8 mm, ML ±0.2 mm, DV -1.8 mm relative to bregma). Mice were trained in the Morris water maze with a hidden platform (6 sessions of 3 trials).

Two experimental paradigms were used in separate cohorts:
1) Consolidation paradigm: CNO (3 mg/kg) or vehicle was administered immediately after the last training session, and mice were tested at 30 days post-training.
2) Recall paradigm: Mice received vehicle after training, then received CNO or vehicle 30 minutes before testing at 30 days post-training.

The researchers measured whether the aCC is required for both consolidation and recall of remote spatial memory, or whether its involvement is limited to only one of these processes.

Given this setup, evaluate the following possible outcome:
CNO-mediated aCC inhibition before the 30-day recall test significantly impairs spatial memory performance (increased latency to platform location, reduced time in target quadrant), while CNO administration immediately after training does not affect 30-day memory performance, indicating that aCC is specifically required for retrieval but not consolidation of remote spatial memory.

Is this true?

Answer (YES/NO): NO